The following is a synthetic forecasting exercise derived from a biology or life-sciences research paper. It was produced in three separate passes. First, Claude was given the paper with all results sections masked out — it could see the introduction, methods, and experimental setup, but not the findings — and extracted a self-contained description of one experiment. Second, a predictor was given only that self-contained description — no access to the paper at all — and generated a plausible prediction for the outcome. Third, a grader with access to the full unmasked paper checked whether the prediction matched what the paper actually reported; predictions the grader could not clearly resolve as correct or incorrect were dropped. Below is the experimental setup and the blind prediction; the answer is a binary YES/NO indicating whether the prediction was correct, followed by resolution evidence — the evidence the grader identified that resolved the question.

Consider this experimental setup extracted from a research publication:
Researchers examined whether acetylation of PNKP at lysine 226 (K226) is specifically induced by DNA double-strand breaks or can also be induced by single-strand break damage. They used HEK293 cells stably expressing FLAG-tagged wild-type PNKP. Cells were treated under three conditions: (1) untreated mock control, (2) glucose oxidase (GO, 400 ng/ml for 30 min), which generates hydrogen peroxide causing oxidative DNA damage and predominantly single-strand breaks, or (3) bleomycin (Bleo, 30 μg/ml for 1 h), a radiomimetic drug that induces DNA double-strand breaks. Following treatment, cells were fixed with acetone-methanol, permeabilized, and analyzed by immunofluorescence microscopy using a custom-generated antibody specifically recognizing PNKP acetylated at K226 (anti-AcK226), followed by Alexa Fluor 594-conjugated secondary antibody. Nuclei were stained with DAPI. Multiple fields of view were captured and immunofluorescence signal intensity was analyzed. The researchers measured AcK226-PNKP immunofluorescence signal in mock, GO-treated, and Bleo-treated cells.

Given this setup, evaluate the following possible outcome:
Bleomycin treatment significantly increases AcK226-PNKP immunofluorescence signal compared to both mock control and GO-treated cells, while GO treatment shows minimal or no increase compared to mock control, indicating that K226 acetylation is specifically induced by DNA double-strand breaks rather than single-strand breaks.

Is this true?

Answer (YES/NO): YES